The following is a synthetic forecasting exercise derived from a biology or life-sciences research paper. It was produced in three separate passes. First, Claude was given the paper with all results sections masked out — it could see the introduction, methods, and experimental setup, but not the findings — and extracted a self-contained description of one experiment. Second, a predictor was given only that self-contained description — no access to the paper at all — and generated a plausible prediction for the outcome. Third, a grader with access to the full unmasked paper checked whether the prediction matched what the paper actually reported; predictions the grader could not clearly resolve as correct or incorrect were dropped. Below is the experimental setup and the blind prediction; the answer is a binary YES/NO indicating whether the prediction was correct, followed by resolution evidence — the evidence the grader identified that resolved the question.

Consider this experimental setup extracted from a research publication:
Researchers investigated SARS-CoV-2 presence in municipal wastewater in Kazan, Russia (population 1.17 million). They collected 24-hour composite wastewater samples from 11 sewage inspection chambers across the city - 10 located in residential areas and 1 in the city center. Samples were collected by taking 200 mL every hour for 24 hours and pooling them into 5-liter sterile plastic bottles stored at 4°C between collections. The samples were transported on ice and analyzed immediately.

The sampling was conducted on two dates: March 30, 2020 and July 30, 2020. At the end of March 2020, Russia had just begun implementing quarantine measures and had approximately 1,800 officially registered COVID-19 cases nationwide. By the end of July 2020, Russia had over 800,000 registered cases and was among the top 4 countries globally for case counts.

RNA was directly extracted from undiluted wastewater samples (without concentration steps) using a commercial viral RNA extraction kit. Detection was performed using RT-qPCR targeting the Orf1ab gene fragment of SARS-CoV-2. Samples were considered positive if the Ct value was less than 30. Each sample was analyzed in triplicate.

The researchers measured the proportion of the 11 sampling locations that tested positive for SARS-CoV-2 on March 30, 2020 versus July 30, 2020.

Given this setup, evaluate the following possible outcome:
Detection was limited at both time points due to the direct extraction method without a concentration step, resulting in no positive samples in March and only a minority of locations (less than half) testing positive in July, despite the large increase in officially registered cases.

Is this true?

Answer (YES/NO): YES